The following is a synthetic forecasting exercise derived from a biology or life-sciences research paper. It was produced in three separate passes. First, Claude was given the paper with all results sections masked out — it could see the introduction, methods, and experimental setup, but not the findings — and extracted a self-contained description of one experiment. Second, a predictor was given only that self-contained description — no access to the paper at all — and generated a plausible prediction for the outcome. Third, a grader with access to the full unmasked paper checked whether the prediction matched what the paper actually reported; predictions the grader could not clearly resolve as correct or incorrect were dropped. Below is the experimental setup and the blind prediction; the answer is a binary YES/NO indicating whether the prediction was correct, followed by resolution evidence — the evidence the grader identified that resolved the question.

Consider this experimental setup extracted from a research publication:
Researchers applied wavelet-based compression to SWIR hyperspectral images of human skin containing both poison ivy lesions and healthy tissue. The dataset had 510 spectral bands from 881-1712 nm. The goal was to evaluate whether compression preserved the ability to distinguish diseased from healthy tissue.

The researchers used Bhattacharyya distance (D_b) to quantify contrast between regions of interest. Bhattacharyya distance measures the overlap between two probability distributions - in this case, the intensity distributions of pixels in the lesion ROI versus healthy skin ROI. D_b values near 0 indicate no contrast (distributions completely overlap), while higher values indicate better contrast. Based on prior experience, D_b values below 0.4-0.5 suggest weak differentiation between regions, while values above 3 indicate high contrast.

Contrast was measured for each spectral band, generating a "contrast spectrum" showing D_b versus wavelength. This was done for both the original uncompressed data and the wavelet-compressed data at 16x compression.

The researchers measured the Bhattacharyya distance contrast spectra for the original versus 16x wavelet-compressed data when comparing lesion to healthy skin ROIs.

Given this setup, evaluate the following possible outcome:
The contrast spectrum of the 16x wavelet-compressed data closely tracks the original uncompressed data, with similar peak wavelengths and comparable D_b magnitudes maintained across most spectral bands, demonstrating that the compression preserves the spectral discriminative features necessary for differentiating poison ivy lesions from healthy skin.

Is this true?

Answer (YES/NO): NO